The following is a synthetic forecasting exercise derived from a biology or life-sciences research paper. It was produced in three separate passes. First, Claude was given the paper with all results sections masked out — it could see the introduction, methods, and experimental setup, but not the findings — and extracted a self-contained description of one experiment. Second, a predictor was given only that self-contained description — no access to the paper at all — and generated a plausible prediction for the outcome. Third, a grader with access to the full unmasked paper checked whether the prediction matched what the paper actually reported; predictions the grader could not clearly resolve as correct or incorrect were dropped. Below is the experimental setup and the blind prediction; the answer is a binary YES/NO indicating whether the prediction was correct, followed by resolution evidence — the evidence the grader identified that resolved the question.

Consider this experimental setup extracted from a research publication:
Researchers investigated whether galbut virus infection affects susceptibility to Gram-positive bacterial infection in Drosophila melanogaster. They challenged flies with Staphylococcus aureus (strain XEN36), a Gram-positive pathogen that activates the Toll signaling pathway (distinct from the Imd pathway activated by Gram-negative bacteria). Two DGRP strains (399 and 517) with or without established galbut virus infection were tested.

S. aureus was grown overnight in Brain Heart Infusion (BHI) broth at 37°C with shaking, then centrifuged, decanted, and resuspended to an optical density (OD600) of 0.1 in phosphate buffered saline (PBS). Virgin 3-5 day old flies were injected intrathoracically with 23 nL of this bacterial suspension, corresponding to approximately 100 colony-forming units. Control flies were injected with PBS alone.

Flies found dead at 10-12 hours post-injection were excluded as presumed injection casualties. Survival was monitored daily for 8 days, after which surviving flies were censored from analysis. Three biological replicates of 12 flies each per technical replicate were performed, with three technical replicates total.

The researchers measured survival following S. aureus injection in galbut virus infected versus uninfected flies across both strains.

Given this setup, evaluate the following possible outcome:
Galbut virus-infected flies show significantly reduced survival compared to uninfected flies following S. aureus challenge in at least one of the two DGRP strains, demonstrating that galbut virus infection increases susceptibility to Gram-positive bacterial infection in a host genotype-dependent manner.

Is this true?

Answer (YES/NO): NO